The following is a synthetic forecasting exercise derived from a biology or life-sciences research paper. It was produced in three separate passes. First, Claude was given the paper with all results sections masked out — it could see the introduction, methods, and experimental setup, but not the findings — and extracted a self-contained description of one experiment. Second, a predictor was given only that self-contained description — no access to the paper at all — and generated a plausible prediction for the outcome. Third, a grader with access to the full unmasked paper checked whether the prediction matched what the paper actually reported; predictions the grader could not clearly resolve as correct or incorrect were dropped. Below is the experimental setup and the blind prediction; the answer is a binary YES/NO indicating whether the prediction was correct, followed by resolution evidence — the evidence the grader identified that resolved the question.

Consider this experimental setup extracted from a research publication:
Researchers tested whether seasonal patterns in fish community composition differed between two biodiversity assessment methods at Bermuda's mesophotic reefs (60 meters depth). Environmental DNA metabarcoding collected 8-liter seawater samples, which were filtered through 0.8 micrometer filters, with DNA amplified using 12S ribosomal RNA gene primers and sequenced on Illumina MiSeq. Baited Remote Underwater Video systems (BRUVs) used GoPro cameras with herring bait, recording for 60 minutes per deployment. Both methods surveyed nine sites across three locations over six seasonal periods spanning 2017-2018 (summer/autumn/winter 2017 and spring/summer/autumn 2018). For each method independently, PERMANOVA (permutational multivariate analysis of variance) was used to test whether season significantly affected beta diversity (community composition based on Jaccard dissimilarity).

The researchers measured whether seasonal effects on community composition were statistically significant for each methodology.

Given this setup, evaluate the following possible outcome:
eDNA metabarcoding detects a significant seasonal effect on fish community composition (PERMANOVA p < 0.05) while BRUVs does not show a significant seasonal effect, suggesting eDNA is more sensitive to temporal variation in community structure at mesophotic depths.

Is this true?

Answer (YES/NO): YES